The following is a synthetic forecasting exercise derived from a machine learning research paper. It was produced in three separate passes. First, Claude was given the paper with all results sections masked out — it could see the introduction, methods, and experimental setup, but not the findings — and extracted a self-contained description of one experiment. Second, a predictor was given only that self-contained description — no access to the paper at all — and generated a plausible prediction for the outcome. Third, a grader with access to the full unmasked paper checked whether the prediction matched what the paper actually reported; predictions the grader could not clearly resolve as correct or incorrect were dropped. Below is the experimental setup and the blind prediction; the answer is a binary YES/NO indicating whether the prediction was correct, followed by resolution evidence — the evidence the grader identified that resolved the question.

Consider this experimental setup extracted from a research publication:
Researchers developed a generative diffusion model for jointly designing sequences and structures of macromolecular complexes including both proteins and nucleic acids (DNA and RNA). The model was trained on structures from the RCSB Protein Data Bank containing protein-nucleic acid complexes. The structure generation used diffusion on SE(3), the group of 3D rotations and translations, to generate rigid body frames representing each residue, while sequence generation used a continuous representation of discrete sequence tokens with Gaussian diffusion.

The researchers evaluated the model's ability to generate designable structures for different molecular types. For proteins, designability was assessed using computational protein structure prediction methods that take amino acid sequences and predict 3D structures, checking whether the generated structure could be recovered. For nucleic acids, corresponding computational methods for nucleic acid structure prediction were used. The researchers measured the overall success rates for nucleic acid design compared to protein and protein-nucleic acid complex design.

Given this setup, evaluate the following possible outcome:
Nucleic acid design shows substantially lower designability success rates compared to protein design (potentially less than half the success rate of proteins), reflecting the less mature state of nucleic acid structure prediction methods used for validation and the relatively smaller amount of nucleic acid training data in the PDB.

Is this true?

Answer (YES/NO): NO